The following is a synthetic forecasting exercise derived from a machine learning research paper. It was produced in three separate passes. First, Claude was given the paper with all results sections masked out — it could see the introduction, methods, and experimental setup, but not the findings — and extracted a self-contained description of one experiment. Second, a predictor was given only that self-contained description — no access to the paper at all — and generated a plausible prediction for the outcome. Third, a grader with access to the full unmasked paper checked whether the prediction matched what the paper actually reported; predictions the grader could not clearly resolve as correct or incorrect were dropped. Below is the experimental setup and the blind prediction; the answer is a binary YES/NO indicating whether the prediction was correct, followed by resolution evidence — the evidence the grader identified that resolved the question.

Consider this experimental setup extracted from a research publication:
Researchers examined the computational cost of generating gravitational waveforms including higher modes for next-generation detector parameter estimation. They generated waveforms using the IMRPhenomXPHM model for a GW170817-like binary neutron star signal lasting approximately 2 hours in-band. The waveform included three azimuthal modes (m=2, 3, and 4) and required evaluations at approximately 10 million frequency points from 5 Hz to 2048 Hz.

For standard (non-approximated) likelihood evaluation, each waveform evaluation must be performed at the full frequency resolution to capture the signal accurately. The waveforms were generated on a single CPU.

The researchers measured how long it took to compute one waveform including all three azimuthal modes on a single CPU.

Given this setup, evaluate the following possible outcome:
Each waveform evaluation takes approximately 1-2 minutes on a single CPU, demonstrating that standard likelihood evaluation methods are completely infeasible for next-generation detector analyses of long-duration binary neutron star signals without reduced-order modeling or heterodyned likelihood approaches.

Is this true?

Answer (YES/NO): NO